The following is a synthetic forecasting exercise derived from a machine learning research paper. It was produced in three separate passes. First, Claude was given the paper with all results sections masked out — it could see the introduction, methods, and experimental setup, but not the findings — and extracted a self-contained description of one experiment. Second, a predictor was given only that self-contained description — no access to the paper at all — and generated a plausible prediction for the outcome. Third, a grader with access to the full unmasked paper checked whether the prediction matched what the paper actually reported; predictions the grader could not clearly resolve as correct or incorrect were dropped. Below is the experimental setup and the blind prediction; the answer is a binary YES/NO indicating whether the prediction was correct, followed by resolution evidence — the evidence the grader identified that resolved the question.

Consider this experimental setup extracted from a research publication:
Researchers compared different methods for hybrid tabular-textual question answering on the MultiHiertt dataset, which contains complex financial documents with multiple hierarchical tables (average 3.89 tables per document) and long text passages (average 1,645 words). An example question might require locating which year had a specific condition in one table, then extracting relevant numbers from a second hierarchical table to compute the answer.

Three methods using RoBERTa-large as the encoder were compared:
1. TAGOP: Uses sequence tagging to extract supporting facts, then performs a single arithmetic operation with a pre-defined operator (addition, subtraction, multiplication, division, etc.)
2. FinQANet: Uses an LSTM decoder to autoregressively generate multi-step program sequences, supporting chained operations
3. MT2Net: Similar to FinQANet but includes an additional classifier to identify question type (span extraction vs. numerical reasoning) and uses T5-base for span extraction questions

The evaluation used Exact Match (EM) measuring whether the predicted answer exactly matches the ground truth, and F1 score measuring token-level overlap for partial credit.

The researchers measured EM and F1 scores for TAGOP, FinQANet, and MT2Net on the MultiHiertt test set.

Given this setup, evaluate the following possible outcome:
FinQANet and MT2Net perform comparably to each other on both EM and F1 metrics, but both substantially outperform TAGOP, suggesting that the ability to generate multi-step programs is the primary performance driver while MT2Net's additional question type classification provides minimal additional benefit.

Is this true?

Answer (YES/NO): NO